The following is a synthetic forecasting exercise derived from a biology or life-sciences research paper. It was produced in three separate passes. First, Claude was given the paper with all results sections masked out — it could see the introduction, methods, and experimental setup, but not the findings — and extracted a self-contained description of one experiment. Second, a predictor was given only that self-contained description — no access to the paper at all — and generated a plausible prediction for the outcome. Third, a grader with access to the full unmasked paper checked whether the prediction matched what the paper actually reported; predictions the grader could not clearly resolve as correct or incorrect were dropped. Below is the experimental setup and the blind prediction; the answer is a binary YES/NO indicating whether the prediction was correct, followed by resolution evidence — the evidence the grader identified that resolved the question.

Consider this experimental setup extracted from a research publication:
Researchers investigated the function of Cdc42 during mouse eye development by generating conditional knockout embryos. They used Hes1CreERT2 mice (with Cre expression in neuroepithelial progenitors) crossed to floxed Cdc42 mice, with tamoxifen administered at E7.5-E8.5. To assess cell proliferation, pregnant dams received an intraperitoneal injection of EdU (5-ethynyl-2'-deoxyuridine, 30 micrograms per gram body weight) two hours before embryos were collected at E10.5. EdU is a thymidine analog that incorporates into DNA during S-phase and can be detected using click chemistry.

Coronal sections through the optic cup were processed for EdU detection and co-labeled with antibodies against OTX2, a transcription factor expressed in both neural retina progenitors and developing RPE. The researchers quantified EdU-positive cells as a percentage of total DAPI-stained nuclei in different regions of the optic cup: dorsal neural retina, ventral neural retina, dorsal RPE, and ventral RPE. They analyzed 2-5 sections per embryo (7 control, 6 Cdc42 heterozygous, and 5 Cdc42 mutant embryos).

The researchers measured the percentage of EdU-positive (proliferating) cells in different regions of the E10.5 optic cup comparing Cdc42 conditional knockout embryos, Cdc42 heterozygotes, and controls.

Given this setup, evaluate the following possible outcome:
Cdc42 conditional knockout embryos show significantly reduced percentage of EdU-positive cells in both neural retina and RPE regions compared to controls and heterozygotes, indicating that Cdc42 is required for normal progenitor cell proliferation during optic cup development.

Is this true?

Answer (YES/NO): NO